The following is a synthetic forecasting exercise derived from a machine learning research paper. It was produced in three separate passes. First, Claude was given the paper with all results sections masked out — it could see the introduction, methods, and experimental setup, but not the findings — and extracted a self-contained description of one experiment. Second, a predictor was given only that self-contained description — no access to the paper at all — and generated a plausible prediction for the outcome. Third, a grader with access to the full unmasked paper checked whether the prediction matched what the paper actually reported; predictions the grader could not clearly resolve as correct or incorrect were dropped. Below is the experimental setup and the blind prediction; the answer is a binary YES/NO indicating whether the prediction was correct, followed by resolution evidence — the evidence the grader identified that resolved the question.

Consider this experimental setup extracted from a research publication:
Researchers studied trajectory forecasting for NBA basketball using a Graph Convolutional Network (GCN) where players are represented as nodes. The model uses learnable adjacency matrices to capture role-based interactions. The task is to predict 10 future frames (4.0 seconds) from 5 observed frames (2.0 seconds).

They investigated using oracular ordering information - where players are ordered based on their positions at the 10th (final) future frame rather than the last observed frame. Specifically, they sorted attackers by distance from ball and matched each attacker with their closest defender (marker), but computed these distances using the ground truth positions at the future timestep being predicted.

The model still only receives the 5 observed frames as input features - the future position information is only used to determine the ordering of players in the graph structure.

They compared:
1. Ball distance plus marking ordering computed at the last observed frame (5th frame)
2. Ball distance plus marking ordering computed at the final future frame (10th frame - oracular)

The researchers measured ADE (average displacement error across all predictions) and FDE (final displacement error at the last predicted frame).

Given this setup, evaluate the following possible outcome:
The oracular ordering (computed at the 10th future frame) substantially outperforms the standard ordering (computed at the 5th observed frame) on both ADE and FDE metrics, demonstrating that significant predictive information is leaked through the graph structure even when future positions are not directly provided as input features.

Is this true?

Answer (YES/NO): YES